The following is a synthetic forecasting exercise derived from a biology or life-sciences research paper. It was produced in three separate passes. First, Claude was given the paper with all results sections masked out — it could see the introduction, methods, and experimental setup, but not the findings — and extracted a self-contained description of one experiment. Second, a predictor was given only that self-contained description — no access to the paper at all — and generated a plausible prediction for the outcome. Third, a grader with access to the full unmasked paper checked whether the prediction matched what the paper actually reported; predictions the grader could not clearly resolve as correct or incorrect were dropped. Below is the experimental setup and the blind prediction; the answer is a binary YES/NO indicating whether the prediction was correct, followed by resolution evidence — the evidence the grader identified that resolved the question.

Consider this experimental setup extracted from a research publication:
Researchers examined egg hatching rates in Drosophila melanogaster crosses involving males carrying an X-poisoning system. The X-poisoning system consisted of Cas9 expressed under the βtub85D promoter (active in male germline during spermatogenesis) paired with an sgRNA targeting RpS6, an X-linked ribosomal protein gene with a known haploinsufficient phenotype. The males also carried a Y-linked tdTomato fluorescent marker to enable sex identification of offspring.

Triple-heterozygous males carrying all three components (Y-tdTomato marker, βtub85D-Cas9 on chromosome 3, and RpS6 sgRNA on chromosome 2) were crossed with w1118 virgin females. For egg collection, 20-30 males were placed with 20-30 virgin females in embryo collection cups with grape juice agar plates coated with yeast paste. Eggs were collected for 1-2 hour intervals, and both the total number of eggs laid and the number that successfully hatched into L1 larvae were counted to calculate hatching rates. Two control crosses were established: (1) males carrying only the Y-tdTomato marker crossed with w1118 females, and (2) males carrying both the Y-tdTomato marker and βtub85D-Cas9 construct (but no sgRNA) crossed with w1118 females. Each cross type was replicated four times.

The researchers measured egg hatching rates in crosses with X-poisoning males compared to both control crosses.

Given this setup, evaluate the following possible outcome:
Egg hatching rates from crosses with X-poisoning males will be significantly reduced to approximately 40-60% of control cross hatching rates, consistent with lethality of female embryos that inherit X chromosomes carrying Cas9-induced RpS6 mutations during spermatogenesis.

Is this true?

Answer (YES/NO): NO